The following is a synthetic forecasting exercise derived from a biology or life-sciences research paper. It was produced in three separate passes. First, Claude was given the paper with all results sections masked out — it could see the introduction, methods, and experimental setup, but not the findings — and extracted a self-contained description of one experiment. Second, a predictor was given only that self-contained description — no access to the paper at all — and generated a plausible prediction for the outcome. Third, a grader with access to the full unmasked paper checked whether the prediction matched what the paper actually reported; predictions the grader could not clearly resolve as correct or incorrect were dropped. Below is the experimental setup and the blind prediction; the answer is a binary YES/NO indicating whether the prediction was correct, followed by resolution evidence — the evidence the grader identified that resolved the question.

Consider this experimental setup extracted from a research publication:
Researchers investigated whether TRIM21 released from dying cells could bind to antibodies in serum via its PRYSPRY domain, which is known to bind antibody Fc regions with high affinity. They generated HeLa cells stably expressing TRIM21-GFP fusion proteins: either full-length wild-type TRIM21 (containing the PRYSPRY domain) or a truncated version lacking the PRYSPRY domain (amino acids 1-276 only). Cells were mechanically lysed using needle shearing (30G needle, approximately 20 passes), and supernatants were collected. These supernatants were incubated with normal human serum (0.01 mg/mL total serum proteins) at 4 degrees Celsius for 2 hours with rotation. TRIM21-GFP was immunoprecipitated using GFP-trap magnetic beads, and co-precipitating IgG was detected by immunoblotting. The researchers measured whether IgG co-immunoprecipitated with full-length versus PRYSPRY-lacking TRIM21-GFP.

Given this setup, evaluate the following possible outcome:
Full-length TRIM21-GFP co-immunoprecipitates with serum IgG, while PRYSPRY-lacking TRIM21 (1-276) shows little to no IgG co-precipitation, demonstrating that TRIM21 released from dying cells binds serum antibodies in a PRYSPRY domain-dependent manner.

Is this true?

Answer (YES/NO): YES